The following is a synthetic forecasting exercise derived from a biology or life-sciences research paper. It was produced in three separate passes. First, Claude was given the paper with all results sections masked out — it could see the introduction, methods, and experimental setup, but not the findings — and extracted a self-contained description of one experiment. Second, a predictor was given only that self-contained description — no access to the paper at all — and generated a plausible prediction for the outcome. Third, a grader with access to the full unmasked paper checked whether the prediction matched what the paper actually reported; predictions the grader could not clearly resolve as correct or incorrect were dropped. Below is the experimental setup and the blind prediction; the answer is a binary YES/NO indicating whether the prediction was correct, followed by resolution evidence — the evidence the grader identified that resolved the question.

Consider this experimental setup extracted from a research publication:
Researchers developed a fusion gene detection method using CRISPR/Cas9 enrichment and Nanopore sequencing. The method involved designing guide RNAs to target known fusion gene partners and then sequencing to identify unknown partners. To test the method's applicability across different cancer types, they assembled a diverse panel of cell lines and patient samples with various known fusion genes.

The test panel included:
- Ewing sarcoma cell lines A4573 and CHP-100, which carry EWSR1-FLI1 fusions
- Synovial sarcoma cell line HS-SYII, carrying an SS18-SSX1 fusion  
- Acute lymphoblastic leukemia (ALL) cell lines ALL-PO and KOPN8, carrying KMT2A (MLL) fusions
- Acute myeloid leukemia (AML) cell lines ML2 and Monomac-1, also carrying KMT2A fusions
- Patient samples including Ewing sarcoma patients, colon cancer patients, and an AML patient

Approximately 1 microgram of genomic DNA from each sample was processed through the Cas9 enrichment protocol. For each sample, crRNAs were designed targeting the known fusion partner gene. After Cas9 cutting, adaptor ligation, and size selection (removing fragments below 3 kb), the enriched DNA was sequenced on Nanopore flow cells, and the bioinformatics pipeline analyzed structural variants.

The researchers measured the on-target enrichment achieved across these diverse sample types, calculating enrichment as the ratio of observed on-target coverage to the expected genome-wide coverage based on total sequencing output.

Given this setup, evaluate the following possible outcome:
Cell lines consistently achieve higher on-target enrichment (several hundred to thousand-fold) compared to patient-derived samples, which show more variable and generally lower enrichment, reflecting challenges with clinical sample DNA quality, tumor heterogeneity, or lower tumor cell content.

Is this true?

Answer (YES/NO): NO